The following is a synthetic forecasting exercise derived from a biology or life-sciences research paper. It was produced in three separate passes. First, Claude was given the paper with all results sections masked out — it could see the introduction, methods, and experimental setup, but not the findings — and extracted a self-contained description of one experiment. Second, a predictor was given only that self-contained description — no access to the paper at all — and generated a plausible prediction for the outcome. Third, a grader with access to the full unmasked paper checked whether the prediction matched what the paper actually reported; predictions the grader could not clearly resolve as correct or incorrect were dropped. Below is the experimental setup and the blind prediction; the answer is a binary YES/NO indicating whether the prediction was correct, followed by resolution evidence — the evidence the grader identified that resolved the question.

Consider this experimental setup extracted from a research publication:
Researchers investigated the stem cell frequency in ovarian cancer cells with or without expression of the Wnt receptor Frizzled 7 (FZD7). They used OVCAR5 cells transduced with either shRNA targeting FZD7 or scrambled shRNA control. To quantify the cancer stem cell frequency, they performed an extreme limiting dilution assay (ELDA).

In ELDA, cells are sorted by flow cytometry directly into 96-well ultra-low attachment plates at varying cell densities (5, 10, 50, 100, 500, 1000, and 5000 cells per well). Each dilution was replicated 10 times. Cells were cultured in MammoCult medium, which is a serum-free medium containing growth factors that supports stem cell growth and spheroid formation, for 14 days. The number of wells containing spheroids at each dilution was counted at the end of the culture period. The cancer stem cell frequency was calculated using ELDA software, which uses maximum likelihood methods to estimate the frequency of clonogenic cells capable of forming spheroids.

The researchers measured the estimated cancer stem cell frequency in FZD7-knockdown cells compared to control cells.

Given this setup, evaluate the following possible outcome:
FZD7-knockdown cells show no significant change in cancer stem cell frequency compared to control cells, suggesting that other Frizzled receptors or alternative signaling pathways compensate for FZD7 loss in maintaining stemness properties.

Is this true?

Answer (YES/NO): NO